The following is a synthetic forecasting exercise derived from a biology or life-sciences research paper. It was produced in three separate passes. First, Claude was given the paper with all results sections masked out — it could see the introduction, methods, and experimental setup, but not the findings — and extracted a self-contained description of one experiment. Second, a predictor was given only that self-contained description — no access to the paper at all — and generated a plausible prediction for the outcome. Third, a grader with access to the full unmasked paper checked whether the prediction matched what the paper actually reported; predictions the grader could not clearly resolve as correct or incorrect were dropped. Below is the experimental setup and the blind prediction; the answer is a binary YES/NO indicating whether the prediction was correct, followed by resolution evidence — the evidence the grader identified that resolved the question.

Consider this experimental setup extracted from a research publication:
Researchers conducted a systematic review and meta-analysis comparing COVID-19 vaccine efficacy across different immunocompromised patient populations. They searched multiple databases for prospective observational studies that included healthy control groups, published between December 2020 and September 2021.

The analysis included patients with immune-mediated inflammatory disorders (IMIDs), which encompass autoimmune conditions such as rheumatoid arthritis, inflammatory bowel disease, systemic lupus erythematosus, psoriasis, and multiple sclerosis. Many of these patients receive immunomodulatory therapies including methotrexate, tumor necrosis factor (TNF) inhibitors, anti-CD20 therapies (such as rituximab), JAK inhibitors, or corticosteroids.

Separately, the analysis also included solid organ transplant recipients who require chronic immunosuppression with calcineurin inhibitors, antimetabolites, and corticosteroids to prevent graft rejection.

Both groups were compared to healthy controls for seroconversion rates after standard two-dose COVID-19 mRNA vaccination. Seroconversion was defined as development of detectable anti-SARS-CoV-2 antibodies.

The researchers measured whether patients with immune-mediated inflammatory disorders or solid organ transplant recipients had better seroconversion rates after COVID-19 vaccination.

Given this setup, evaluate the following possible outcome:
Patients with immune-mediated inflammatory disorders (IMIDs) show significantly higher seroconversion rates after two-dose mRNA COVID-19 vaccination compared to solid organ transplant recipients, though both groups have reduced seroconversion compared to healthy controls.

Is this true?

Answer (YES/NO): YES